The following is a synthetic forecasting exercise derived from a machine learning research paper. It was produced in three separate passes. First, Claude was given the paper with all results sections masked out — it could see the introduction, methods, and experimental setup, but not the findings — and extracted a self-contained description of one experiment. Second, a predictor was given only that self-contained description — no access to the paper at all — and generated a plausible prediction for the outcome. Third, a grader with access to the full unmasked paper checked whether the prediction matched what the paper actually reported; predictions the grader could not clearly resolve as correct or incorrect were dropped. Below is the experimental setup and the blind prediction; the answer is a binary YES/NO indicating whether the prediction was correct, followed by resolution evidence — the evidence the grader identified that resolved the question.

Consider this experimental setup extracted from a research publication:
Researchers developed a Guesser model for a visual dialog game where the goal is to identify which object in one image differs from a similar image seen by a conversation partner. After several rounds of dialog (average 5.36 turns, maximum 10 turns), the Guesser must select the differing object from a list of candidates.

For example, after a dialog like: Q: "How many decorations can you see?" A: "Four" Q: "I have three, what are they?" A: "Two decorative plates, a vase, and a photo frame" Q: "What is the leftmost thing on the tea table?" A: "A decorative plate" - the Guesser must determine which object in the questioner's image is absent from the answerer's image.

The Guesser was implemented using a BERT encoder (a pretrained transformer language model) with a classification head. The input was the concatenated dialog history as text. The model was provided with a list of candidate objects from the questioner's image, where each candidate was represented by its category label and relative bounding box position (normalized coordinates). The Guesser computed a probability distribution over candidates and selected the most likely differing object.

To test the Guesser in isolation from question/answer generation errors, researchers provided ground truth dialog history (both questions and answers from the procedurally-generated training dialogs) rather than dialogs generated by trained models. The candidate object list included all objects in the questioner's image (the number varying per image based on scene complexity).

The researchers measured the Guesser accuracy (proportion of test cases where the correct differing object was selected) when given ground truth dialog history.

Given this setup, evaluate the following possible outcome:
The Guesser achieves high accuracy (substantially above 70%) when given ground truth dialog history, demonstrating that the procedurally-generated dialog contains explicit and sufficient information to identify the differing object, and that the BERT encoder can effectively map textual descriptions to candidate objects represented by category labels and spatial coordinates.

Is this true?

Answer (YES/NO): NO